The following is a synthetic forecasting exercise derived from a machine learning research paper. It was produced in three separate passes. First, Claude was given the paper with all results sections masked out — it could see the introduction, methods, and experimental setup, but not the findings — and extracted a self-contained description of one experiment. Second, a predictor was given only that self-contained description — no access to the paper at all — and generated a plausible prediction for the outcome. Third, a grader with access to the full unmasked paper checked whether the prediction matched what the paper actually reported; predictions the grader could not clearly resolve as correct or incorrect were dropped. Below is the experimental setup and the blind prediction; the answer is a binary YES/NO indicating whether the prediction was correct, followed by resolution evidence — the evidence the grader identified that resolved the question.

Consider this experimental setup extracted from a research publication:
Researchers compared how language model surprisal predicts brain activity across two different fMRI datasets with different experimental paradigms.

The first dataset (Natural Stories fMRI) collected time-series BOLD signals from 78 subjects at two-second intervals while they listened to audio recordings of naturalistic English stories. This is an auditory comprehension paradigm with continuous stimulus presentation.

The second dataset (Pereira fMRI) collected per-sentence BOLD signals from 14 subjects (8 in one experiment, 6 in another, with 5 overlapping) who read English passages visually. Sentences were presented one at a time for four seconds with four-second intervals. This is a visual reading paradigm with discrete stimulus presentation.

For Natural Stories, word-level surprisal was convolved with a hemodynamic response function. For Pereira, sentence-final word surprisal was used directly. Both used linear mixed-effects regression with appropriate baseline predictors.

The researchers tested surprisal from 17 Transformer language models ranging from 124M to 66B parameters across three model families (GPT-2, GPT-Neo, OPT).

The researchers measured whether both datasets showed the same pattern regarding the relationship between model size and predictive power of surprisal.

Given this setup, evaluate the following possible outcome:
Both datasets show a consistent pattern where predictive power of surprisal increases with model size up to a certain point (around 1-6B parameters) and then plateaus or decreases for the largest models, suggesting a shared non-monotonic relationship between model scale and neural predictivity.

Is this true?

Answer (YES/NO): NO